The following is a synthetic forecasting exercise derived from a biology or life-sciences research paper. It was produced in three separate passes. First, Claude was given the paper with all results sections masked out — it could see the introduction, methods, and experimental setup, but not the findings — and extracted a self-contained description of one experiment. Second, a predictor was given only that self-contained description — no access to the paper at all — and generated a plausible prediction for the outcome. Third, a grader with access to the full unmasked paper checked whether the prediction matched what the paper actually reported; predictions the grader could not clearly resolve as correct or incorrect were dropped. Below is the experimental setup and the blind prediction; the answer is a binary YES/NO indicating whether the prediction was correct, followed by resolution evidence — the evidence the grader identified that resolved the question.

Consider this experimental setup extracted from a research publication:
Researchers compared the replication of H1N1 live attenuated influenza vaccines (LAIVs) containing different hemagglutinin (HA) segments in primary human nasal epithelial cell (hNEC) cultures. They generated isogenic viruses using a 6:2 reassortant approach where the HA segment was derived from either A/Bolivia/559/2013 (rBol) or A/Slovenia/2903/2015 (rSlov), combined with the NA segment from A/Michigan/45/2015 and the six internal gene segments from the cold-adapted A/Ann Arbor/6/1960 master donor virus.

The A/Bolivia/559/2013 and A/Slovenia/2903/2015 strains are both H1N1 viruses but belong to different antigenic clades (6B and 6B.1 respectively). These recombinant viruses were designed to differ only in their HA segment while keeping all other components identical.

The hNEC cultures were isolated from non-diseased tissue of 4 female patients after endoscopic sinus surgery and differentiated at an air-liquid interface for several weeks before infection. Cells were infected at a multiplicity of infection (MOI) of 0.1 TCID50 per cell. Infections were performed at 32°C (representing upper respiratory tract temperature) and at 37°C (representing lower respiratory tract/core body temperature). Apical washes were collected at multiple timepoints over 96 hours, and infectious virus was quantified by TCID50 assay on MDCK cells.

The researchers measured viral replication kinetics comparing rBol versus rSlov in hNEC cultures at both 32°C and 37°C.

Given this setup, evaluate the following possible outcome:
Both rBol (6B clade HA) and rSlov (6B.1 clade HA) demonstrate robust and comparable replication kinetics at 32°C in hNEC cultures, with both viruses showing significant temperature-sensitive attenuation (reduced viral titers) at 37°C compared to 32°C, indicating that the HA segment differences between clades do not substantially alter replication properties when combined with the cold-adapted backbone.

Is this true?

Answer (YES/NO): NO